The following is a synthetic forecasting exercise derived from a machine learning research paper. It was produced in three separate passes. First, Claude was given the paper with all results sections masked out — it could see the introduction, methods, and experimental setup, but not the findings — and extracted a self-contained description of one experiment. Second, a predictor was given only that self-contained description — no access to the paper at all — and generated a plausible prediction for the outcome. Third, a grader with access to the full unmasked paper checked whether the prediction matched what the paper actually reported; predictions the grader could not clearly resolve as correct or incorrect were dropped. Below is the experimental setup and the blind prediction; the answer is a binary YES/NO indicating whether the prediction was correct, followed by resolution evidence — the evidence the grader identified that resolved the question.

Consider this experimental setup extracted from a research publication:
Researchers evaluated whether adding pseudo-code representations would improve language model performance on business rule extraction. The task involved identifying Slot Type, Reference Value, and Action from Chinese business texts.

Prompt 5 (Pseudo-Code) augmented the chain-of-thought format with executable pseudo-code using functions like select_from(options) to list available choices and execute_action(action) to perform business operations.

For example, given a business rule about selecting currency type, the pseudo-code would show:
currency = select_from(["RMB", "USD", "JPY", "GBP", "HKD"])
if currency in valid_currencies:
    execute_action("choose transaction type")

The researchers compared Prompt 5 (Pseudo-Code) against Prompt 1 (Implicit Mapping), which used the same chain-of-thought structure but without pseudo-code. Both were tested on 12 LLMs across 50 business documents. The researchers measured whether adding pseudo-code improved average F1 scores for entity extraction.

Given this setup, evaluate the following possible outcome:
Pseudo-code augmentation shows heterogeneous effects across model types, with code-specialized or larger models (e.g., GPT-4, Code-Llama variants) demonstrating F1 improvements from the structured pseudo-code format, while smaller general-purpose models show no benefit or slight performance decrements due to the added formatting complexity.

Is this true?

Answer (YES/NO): NO